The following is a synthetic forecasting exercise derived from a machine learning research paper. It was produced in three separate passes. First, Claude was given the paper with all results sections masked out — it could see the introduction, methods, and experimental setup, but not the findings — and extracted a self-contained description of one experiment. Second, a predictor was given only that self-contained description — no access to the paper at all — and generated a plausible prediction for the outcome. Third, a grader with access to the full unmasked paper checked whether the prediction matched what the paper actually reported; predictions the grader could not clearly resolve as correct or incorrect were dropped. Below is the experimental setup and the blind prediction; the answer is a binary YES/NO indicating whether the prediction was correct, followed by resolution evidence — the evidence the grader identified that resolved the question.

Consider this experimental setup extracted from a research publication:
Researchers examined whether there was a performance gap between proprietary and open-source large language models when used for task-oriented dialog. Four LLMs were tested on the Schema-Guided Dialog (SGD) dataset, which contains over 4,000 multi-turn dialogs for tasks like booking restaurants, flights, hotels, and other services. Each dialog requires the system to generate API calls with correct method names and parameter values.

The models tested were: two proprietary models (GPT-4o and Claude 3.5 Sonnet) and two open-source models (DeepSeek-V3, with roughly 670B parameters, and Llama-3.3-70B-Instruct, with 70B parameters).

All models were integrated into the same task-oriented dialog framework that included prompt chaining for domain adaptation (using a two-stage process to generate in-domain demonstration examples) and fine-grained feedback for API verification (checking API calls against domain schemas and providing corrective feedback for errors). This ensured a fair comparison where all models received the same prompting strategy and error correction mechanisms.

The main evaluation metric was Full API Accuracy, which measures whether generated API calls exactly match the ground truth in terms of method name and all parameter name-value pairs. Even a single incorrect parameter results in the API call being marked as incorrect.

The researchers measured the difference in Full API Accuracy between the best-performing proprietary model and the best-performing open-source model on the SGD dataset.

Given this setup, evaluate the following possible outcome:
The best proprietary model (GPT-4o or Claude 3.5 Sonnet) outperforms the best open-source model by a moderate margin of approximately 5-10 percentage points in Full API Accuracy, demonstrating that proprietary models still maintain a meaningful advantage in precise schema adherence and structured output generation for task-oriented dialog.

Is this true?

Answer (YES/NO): NO